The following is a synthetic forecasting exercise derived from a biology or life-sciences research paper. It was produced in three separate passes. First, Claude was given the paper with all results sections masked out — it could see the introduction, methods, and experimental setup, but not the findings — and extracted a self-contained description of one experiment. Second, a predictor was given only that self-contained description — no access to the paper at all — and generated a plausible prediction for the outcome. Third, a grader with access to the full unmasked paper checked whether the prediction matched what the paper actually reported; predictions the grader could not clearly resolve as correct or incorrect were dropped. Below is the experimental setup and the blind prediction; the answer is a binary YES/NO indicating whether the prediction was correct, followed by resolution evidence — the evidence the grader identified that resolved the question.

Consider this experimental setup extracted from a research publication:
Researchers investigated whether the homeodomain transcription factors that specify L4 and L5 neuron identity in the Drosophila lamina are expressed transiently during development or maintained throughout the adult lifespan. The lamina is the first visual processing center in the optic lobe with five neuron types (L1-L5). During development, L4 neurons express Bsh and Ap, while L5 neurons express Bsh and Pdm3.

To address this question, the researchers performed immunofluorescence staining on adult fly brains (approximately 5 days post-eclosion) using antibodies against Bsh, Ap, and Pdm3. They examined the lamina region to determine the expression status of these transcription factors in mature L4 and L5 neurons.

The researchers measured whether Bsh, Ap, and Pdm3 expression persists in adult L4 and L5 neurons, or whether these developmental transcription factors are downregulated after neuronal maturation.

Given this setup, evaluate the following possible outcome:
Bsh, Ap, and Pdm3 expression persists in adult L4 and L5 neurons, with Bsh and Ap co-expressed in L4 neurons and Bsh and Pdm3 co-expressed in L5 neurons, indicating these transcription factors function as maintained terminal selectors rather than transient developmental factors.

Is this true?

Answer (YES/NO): YES